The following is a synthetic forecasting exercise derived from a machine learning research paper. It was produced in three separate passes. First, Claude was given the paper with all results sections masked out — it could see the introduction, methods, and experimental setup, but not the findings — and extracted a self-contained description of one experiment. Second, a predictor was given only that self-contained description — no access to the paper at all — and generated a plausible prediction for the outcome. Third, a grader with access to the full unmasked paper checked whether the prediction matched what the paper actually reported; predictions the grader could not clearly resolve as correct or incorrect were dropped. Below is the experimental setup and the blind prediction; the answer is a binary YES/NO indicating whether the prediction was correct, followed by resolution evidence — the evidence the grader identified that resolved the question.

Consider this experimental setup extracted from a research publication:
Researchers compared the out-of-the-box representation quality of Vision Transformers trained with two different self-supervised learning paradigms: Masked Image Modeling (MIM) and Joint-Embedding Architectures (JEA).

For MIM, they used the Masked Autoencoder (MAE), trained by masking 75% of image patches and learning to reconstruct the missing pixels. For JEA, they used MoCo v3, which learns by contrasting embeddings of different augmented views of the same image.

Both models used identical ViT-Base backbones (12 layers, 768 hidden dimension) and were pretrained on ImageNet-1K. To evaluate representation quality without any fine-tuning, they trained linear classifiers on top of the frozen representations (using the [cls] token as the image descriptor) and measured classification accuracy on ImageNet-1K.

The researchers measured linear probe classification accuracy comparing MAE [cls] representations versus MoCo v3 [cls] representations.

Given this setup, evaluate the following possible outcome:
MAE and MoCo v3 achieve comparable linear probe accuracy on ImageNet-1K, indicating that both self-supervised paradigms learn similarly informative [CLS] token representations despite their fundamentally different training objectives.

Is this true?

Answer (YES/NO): NO